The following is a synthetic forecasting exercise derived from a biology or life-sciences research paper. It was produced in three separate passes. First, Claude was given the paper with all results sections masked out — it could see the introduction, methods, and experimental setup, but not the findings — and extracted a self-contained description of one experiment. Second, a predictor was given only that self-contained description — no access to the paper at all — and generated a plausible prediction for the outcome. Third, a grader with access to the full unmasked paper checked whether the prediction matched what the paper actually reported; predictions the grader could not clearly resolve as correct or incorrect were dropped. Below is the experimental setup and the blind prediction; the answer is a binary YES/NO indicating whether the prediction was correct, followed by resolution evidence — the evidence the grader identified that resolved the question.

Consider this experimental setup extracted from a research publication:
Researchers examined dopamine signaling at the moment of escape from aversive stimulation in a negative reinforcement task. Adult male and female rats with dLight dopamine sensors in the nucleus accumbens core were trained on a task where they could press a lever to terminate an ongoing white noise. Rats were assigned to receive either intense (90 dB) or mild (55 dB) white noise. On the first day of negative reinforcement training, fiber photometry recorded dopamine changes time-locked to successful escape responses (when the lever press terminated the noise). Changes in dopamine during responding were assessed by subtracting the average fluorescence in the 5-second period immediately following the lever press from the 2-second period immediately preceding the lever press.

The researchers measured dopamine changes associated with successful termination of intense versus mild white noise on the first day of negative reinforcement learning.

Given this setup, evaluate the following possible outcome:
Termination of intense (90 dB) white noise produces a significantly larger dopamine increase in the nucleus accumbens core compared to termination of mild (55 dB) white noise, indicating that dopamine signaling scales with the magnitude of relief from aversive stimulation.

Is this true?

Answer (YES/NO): YES